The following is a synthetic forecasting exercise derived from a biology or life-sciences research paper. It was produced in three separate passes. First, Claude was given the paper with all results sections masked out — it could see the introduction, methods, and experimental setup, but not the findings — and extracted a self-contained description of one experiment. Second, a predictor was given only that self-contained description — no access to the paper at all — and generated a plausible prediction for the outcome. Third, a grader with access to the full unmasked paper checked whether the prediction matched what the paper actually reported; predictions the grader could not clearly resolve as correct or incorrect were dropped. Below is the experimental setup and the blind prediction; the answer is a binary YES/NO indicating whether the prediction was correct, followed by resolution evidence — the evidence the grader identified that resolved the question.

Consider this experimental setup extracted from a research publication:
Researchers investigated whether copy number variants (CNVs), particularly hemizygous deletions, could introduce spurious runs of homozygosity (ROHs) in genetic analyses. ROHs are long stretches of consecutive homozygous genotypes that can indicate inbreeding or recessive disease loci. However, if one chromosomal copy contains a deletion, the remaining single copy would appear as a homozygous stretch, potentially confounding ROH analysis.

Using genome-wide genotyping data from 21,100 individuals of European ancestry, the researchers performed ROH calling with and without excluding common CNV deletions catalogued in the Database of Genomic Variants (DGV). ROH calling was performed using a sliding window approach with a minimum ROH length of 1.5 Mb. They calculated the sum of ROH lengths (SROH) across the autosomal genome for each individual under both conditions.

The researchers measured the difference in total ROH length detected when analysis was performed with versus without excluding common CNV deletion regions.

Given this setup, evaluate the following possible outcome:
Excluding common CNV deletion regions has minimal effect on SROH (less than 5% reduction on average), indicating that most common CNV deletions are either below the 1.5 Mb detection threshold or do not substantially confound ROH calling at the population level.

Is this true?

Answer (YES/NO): YES